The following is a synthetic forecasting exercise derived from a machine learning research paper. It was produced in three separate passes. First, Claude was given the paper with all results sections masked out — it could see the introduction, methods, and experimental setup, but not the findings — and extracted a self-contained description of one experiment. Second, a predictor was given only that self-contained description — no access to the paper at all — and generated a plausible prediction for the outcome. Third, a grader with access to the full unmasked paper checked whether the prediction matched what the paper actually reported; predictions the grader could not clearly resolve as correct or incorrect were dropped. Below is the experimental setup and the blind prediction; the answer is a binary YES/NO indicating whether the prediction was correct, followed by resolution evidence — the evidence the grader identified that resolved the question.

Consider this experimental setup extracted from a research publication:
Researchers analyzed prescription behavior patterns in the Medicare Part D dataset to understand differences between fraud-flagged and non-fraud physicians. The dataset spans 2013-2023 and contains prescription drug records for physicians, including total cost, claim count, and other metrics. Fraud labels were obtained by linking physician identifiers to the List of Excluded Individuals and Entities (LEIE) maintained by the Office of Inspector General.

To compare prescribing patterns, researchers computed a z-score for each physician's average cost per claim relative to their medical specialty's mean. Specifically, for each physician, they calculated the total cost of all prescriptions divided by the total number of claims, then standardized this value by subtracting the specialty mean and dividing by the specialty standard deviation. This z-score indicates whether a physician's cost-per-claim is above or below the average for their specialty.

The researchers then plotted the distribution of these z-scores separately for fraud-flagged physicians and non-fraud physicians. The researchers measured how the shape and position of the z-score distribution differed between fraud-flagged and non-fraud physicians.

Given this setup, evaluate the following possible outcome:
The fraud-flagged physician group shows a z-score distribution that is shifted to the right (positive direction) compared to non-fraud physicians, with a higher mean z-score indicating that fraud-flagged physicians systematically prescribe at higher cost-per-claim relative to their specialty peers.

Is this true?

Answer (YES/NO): YES